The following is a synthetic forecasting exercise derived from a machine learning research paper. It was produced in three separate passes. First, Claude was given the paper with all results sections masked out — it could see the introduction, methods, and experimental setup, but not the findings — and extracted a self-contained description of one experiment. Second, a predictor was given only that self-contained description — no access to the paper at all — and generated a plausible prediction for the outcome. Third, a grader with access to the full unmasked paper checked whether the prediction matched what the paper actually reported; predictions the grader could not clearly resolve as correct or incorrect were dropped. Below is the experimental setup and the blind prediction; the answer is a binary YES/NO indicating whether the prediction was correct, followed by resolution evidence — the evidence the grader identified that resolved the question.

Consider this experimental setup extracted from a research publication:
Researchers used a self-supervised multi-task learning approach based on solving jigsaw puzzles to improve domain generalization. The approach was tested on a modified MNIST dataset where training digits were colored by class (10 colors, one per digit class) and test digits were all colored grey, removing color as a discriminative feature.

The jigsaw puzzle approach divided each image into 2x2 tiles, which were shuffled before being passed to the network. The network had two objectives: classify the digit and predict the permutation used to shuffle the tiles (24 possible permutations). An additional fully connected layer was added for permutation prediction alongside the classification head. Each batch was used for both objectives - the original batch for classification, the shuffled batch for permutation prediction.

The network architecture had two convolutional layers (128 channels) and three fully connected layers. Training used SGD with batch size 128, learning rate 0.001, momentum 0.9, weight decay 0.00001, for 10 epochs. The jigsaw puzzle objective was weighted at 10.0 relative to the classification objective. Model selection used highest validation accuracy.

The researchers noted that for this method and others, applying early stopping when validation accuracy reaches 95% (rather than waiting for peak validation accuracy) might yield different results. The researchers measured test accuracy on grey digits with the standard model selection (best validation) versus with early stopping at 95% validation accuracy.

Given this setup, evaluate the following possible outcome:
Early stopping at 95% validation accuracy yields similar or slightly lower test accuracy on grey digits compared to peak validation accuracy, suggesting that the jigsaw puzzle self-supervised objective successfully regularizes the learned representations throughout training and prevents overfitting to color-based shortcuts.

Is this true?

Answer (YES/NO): NO